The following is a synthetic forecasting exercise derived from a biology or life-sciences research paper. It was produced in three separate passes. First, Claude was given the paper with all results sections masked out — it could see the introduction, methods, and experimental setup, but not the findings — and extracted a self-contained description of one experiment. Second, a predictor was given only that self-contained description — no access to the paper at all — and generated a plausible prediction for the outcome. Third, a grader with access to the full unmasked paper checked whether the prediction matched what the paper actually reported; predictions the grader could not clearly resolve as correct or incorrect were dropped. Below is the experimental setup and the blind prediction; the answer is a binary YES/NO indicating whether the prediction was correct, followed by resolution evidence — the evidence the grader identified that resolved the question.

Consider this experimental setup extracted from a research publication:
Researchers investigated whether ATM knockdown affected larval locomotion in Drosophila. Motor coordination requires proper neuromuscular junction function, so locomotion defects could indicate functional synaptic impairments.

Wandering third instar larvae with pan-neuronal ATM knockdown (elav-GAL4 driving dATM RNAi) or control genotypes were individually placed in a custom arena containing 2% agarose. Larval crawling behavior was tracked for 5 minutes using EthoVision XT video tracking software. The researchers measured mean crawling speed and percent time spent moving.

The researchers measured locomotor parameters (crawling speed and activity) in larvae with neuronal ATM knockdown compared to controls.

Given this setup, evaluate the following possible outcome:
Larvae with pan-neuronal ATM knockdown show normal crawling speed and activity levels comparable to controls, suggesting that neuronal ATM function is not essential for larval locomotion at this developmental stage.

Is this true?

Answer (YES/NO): NO